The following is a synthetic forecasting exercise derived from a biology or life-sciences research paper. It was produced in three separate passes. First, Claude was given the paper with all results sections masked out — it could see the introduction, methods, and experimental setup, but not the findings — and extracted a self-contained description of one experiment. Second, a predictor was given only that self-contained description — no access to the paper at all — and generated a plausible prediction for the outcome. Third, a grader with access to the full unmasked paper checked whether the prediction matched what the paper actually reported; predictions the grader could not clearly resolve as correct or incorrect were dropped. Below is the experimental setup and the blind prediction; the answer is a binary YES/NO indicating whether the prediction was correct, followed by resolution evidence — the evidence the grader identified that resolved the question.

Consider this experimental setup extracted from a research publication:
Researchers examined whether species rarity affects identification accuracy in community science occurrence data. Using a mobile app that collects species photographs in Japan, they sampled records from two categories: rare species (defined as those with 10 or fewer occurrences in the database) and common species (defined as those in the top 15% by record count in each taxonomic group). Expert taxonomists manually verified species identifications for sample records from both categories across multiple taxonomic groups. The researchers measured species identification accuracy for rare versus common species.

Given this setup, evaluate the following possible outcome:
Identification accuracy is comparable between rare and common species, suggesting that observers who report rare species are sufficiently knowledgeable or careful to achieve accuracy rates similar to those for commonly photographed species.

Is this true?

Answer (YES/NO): NO